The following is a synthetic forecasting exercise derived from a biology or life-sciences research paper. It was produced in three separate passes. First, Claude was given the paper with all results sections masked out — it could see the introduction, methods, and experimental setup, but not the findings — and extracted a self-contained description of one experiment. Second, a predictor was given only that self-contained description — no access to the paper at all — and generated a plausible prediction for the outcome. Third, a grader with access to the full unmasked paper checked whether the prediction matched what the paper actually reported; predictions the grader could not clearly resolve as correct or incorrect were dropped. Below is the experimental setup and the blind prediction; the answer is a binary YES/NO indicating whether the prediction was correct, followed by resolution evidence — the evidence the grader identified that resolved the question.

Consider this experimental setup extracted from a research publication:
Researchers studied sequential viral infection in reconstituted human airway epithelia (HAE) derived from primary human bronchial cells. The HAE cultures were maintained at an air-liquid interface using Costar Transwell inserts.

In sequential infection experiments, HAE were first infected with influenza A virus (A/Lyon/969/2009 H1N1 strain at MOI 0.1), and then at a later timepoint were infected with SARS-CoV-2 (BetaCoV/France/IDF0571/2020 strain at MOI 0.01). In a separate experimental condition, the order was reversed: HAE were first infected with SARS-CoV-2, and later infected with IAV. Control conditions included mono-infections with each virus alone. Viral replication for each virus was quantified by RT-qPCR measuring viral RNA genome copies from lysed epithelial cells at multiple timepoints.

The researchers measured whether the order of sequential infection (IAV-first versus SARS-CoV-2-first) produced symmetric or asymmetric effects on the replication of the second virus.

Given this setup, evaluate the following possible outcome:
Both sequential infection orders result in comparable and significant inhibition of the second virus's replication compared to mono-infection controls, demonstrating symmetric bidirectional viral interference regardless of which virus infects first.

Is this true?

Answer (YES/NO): NO